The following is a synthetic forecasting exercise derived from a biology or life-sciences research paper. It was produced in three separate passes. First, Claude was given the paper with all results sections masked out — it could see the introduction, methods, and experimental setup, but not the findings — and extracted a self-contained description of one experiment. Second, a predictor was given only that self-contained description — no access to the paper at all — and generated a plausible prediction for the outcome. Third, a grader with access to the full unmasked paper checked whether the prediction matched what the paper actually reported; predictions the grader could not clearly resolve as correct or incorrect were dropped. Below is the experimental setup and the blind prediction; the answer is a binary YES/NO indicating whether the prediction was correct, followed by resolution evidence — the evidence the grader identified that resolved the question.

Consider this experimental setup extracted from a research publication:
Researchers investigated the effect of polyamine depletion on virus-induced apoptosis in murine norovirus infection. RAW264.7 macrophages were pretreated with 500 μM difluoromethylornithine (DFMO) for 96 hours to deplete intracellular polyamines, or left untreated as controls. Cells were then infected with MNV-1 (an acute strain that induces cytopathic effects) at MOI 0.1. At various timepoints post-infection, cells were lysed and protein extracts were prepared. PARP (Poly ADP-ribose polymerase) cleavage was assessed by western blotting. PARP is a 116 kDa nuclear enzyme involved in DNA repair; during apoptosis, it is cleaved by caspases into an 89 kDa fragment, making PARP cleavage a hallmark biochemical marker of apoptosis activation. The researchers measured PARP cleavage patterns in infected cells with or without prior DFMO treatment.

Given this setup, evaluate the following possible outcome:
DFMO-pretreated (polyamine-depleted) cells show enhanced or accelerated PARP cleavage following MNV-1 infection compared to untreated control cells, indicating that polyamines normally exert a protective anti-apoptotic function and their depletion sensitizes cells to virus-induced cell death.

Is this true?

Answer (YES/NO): NO